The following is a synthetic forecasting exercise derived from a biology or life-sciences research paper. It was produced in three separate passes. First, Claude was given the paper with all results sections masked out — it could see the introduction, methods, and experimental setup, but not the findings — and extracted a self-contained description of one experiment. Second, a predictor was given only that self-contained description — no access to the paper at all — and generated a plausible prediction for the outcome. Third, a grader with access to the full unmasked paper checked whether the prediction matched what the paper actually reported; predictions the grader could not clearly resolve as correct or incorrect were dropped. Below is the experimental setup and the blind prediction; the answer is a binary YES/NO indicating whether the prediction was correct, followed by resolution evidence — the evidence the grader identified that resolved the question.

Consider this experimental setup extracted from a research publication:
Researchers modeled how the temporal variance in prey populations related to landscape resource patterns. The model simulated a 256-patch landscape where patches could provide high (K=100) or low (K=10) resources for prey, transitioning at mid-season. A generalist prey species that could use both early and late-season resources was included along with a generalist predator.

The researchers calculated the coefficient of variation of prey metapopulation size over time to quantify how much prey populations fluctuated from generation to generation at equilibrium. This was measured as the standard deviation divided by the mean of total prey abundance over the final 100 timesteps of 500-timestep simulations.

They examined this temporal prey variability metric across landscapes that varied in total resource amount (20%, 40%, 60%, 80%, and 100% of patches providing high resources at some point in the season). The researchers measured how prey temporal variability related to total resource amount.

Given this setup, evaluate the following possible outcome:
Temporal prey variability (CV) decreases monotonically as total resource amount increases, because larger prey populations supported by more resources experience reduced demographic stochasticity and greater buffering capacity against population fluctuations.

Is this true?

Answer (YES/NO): NO